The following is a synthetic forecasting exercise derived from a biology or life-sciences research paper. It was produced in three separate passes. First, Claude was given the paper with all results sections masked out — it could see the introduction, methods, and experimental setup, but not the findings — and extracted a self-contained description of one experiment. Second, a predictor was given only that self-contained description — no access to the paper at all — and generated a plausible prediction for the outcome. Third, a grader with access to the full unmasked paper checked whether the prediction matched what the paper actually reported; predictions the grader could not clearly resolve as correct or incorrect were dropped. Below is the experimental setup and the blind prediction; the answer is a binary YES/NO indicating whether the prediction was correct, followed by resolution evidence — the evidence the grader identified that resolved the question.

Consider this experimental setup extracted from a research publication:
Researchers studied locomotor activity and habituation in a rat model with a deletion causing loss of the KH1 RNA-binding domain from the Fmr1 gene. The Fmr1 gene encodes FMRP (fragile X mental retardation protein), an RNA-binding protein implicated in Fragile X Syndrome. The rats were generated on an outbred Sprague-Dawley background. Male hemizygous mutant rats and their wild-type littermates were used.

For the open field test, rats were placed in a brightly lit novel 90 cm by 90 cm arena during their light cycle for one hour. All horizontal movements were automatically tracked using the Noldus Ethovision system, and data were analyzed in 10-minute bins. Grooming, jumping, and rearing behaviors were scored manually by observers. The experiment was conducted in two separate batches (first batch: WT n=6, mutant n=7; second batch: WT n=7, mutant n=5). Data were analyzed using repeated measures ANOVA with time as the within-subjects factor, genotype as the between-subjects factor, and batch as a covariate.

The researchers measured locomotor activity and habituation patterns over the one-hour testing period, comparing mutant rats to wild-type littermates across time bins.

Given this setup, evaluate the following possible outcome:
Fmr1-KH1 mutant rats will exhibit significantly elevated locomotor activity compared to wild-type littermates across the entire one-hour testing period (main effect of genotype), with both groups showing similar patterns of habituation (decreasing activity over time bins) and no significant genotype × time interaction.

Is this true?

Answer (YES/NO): NO